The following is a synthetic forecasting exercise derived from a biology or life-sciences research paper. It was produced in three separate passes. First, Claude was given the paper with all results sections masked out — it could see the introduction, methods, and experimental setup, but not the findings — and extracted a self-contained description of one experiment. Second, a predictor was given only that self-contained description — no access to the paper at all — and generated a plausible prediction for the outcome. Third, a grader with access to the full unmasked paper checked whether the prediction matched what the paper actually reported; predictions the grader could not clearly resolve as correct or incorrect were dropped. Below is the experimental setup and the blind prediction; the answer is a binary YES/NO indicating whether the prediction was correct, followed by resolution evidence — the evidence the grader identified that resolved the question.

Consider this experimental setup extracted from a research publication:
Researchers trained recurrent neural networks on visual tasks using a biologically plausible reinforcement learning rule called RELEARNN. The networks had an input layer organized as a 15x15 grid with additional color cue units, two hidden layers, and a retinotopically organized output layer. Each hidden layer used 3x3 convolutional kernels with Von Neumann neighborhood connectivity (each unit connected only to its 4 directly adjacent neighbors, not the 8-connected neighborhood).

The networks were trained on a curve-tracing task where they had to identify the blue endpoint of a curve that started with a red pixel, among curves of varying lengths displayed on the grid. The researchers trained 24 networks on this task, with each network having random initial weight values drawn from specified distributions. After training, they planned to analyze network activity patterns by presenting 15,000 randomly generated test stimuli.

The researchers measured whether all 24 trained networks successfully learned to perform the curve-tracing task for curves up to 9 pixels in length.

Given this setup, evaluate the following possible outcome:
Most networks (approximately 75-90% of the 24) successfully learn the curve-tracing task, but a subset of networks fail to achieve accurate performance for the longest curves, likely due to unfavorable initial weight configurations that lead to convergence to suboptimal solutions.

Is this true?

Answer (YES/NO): NO